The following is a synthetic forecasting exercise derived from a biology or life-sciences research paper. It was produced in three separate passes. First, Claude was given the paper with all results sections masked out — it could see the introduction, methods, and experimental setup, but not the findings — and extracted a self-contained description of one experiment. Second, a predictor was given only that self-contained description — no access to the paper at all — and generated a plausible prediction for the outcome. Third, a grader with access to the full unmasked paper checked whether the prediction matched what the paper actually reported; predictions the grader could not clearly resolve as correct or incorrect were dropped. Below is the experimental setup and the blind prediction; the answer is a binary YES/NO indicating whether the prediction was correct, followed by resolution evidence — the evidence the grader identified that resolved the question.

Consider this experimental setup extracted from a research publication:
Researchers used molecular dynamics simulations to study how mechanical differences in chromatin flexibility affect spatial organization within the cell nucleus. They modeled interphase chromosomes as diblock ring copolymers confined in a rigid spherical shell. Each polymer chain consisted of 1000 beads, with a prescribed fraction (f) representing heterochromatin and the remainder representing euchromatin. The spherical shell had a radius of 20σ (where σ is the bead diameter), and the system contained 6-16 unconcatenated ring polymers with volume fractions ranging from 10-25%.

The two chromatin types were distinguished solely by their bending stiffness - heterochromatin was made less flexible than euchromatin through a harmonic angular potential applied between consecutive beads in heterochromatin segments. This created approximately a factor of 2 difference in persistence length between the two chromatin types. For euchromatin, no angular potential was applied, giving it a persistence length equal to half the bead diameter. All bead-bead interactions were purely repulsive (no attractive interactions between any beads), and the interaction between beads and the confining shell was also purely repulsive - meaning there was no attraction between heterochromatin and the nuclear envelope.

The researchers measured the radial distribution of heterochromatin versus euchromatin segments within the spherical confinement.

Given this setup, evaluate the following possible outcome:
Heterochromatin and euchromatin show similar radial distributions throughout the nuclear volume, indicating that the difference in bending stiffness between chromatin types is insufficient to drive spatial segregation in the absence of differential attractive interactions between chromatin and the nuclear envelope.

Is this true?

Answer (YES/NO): NO